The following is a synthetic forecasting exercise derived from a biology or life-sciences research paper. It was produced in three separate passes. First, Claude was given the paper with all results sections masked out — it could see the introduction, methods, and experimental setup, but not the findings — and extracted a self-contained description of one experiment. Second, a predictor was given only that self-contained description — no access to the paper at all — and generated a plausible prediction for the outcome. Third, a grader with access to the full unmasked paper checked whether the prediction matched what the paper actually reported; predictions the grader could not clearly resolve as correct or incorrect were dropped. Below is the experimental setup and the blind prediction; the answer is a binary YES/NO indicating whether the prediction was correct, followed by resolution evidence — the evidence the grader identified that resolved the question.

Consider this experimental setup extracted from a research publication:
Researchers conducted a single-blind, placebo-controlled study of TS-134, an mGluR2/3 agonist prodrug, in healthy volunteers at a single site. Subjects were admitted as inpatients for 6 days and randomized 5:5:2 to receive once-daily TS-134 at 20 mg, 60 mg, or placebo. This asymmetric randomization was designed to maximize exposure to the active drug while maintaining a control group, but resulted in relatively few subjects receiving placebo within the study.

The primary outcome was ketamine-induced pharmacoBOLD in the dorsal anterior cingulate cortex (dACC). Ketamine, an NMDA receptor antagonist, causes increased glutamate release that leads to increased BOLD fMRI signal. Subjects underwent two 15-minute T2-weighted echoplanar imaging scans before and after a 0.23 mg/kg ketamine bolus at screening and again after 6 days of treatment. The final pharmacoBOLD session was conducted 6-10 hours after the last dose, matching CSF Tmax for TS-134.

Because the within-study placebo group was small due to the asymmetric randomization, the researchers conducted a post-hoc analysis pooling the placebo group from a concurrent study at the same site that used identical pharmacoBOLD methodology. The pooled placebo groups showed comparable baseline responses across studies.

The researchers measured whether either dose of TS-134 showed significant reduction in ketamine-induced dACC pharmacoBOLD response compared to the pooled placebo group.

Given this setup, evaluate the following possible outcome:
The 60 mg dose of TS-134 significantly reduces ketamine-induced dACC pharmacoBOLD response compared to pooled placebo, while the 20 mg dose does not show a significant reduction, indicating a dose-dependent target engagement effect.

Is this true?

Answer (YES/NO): NO